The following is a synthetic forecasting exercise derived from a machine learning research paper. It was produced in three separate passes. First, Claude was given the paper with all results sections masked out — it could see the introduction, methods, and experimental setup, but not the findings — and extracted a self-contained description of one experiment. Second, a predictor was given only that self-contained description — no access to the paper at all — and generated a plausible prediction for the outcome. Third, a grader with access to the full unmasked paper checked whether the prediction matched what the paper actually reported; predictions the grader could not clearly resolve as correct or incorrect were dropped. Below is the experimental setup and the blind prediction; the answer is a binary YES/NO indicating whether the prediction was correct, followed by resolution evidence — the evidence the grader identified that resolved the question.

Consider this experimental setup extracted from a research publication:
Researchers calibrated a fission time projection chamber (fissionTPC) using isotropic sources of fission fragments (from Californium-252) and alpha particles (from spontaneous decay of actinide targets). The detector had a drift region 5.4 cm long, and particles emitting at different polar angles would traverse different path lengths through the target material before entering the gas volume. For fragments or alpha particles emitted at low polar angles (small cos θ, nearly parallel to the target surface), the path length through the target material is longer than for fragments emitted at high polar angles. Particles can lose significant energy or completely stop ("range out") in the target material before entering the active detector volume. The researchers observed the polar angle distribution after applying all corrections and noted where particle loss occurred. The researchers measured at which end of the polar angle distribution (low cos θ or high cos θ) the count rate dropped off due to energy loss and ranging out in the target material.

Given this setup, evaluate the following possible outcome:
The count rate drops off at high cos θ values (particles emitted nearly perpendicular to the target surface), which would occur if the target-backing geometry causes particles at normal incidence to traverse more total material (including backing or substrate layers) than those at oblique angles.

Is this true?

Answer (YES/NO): NO